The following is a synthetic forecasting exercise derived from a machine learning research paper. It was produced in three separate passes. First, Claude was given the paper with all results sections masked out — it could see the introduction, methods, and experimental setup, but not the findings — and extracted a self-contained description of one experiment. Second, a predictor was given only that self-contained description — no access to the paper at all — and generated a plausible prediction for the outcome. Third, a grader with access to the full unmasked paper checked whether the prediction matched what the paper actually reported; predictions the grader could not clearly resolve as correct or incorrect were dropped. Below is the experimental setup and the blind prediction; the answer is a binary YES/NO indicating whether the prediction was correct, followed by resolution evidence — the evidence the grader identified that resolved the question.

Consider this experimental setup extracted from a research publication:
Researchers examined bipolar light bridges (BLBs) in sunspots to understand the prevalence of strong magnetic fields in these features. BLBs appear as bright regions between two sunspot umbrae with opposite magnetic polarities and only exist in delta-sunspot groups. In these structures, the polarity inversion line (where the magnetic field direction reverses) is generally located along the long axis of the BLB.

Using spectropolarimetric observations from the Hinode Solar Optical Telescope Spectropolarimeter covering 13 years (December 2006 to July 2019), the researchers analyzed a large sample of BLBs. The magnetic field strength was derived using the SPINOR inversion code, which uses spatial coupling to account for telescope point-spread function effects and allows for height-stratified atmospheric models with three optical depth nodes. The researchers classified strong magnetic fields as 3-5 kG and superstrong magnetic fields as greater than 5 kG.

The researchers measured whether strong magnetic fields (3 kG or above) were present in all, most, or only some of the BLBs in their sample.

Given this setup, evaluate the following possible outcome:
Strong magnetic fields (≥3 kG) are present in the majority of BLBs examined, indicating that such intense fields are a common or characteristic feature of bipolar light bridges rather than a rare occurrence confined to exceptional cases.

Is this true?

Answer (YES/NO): YES